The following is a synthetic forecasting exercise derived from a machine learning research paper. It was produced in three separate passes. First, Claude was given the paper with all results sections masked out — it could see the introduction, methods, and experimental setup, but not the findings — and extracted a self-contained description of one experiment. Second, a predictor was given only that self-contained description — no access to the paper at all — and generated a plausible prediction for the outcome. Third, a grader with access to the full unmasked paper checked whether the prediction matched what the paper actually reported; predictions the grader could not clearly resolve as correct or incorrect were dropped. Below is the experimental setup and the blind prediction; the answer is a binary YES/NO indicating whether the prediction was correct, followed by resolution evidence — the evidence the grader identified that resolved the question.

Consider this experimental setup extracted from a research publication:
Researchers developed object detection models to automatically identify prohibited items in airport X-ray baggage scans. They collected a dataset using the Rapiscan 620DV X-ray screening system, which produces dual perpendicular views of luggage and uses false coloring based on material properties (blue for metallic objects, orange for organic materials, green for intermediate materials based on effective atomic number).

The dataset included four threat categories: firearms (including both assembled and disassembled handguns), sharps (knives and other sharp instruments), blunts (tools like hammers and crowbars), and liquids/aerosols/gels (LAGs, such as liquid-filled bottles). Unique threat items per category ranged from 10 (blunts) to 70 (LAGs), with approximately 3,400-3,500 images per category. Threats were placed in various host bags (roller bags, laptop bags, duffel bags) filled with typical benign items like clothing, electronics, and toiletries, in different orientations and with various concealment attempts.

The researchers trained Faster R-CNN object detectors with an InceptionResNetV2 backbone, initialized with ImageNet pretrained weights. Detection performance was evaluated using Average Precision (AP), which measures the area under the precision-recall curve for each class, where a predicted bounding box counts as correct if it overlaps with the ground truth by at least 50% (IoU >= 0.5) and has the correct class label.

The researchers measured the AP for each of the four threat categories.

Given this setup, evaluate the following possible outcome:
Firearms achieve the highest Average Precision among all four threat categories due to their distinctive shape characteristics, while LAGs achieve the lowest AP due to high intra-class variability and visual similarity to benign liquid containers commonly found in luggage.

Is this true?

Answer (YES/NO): NO